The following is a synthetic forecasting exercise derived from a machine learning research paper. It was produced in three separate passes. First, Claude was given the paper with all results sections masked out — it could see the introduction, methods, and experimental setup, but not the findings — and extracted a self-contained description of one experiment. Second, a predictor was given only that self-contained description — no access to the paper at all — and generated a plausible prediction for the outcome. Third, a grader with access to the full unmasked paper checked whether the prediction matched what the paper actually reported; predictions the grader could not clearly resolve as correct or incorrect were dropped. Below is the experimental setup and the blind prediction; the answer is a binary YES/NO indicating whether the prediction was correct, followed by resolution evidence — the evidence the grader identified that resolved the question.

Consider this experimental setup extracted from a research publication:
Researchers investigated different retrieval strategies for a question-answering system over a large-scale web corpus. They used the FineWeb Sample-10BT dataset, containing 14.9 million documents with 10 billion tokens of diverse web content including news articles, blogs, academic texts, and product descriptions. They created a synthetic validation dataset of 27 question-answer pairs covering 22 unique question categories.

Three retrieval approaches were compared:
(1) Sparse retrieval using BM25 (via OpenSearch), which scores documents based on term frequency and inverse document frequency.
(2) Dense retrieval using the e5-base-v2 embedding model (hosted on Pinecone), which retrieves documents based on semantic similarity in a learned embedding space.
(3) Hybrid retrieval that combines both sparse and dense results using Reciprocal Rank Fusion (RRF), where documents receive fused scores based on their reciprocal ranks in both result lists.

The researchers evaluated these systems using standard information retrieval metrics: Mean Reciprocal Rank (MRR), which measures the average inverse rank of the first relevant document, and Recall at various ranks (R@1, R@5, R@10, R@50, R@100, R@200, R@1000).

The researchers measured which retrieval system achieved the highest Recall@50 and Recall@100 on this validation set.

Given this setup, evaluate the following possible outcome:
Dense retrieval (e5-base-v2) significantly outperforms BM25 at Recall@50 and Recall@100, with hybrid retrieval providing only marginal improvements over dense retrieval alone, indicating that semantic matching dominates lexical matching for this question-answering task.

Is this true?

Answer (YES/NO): NO